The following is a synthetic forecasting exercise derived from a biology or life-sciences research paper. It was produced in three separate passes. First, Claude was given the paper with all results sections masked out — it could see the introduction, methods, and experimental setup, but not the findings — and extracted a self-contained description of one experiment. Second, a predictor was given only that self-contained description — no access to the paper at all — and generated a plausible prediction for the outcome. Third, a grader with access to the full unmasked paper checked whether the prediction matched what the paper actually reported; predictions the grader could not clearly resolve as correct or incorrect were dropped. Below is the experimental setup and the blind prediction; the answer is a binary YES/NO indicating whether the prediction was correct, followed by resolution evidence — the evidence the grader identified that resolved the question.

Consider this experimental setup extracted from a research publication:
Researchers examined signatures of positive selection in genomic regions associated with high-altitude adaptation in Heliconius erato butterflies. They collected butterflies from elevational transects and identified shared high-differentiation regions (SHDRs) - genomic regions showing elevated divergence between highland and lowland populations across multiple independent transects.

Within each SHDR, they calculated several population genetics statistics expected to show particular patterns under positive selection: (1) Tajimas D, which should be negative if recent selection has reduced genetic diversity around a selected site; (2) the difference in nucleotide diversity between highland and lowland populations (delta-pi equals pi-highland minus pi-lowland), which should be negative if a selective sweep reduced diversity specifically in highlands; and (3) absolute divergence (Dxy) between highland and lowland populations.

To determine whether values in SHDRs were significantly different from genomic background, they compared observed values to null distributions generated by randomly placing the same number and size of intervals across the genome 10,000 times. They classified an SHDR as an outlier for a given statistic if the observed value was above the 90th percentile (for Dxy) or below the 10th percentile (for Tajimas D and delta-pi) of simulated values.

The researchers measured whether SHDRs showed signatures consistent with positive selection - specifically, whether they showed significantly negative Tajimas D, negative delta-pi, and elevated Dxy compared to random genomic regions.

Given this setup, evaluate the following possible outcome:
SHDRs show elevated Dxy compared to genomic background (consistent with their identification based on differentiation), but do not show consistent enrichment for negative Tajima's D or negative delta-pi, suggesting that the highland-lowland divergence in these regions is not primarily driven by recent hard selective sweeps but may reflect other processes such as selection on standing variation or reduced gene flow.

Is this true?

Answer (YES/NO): NO